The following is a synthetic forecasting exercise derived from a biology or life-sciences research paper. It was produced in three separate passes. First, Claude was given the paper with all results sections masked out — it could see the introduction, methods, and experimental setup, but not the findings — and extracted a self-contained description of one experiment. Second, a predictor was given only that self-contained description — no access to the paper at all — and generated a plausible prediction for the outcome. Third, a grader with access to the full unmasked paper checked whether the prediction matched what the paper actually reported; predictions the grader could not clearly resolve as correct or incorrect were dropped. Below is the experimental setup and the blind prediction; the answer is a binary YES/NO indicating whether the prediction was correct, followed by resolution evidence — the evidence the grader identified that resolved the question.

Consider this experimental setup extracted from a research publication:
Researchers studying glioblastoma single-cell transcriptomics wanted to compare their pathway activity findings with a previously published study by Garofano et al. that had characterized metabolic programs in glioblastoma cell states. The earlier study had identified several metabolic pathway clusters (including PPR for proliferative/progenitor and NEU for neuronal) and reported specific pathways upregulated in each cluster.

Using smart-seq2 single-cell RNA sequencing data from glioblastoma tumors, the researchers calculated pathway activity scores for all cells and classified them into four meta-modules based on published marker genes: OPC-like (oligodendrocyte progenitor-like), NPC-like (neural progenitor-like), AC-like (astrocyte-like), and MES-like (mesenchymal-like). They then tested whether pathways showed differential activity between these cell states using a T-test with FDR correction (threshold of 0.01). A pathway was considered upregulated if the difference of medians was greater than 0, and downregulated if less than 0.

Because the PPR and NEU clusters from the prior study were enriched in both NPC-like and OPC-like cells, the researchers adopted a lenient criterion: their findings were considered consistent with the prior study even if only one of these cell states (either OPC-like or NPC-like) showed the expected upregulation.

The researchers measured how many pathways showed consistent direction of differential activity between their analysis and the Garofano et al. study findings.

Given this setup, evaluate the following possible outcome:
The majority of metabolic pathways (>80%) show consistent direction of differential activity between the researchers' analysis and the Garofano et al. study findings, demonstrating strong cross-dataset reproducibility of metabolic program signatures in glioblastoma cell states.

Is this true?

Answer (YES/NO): NO